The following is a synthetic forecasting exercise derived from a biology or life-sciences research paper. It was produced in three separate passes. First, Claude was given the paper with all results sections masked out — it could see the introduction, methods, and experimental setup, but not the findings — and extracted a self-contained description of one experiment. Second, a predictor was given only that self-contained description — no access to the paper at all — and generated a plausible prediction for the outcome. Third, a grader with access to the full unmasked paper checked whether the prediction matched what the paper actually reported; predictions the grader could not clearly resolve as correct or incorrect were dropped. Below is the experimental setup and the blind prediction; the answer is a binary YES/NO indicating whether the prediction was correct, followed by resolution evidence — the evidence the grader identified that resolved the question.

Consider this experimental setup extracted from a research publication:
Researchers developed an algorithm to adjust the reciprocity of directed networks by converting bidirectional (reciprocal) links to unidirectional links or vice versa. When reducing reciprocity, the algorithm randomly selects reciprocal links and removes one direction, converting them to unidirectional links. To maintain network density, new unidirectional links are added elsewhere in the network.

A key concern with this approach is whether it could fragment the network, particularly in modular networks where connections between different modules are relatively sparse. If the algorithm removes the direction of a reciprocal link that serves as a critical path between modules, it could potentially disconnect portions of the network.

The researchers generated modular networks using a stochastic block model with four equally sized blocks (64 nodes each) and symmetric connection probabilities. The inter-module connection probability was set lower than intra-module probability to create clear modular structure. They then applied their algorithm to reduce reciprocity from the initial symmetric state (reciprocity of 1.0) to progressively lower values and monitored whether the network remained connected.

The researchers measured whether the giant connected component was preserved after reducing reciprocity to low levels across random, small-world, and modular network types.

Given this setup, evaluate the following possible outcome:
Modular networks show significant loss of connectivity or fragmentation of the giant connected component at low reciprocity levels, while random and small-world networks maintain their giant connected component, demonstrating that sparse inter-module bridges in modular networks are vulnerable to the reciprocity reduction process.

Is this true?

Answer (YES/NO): NO